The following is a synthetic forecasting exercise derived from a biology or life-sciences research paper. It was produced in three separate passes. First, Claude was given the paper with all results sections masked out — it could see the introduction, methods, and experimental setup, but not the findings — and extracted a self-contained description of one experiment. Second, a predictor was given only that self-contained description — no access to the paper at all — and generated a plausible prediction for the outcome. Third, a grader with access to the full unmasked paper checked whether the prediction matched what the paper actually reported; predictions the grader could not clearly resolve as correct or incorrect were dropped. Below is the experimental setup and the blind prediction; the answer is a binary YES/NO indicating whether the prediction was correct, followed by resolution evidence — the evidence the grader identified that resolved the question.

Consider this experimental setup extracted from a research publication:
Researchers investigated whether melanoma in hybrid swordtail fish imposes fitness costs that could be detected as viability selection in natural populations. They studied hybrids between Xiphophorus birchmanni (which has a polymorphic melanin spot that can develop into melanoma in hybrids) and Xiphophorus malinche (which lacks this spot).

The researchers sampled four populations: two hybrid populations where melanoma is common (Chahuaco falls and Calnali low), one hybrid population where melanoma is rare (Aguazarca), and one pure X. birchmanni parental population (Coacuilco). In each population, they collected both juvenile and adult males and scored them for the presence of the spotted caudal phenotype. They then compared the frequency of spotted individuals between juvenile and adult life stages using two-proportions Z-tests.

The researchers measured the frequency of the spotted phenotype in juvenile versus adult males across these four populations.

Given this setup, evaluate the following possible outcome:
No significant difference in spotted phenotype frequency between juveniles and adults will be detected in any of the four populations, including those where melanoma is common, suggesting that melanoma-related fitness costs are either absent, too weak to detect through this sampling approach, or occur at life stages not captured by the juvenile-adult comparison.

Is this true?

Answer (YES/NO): NO